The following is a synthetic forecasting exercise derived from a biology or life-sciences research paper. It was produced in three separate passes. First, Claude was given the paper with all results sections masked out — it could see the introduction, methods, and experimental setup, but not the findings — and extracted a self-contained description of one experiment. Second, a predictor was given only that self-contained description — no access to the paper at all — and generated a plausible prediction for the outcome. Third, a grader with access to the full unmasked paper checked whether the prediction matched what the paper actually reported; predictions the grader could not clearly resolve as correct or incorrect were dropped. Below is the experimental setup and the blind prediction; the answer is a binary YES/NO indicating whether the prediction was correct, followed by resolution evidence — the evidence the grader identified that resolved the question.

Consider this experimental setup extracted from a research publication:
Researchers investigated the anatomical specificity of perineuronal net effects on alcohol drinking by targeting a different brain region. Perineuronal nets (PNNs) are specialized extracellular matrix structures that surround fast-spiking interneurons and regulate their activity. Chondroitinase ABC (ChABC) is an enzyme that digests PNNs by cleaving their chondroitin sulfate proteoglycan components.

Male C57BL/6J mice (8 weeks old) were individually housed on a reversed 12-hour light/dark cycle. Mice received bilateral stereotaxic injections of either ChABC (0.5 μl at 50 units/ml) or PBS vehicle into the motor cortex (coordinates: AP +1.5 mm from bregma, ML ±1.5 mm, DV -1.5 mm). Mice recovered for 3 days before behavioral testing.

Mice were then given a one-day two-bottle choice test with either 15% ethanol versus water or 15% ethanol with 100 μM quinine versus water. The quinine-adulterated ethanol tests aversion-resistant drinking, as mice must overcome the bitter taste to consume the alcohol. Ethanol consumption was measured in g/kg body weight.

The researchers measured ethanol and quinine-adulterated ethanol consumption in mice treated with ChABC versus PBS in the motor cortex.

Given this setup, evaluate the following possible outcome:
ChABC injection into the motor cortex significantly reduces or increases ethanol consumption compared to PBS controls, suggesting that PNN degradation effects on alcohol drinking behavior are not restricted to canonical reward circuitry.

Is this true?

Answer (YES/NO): NO